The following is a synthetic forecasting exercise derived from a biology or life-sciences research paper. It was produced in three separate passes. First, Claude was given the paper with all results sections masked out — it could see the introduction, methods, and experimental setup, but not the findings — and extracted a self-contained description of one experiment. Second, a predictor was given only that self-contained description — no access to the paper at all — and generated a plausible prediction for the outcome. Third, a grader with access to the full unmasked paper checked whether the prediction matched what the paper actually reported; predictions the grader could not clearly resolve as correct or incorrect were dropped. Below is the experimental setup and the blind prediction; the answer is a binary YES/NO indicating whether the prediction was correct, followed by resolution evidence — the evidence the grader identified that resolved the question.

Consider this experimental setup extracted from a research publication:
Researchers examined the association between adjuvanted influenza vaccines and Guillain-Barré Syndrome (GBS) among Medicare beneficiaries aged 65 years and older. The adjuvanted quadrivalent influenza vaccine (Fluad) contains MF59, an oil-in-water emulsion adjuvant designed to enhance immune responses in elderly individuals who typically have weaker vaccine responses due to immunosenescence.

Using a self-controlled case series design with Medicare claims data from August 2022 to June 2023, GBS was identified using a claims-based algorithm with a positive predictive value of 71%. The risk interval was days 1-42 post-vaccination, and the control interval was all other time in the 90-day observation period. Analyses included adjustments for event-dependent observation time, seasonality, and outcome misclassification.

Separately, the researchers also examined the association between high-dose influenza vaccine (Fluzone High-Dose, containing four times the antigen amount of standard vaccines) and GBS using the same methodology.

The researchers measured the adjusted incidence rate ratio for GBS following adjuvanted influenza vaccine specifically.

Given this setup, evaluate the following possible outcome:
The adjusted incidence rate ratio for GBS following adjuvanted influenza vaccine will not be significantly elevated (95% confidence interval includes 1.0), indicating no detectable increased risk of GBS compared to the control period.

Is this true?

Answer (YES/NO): YES